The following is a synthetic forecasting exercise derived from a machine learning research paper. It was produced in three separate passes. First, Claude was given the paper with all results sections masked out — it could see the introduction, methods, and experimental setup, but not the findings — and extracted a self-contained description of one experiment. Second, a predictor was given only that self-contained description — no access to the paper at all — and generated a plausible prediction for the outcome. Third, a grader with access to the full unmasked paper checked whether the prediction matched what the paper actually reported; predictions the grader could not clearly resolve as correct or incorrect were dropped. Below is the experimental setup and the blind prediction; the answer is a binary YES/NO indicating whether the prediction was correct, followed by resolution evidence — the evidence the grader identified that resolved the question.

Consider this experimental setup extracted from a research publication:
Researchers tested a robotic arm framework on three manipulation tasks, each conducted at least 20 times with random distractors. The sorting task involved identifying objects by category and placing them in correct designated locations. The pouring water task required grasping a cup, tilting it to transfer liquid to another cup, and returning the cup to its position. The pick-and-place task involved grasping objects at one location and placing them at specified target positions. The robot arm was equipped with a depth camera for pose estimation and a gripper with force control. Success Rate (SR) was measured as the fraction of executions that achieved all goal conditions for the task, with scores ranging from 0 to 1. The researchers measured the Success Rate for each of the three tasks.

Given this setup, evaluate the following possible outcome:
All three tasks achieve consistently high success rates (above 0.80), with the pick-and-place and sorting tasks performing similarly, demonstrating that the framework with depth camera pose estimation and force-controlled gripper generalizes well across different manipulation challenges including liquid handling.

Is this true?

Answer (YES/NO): YES